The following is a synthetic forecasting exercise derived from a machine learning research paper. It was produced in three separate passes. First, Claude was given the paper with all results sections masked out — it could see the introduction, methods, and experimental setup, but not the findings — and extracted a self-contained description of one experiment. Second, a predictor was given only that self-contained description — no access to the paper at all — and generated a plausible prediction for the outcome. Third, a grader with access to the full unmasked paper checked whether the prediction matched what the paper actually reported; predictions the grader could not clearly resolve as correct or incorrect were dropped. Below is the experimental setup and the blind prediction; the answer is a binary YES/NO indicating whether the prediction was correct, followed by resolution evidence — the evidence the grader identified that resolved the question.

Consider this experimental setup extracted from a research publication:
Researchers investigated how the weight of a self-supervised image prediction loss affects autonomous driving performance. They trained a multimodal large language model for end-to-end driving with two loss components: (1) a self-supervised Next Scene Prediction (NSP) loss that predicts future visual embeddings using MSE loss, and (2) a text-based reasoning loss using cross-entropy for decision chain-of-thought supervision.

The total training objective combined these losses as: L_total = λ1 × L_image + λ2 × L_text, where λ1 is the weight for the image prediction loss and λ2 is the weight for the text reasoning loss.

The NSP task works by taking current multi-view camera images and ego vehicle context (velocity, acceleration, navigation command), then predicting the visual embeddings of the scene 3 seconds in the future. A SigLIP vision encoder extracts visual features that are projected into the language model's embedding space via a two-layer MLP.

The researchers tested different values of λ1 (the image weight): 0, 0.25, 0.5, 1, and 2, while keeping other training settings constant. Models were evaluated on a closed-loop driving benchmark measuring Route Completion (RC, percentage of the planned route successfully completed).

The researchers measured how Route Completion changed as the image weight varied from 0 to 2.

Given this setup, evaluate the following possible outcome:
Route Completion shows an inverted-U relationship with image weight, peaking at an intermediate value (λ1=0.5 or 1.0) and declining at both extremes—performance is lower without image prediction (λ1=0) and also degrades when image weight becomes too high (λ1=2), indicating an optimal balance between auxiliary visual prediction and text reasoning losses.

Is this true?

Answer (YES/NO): YES